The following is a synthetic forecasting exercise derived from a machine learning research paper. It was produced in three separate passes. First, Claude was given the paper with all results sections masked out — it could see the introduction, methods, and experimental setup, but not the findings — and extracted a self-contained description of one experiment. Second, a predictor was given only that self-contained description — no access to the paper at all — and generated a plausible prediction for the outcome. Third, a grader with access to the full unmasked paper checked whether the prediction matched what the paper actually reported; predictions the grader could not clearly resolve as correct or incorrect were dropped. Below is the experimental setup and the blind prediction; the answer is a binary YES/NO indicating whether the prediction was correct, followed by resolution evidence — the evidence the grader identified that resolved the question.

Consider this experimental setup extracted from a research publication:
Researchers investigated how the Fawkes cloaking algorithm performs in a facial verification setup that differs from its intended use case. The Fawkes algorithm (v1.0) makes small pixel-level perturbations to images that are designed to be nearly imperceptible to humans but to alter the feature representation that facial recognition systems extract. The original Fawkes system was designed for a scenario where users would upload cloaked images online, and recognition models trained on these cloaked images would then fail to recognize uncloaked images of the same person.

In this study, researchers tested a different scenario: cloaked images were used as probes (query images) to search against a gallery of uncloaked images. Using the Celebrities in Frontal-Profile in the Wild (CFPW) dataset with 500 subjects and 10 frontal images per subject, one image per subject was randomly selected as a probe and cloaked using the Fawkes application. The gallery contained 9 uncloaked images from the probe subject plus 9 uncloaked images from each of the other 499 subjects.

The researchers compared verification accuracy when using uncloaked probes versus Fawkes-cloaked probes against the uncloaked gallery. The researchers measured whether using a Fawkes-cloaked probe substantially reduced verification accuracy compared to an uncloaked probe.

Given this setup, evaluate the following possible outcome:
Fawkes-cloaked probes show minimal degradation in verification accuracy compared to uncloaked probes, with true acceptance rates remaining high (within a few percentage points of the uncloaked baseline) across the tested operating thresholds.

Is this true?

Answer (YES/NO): NO